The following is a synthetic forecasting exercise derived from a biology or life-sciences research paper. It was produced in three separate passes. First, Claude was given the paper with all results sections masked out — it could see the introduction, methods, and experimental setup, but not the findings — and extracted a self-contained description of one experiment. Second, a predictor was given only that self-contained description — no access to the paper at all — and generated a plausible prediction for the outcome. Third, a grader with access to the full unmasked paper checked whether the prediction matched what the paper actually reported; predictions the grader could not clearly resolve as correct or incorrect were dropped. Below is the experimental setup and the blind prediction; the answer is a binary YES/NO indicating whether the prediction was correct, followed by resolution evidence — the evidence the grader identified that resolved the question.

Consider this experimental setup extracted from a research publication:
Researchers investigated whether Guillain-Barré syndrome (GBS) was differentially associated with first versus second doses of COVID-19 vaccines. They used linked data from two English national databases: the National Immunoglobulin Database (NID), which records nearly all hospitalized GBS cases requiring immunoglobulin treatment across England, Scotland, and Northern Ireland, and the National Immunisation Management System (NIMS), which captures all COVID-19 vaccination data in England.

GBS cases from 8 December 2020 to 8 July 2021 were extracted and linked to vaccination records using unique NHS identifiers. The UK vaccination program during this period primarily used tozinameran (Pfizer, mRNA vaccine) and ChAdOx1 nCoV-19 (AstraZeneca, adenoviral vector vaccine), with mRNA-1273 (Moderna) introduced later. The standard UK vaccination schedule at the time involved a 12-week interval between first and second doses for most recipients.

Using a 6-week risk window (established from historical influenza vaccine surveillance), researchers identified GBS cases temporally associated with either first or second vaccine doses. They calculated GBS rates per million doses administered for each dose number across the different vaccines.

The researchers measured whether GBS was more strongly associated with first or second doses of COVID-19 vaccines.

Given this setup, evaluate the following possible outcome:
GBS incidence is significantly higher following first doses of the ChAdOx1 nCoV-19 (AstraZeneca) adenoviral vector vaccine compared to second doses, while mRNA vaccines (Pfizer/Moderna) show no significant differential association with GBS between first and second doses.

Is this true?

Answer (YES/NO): YES